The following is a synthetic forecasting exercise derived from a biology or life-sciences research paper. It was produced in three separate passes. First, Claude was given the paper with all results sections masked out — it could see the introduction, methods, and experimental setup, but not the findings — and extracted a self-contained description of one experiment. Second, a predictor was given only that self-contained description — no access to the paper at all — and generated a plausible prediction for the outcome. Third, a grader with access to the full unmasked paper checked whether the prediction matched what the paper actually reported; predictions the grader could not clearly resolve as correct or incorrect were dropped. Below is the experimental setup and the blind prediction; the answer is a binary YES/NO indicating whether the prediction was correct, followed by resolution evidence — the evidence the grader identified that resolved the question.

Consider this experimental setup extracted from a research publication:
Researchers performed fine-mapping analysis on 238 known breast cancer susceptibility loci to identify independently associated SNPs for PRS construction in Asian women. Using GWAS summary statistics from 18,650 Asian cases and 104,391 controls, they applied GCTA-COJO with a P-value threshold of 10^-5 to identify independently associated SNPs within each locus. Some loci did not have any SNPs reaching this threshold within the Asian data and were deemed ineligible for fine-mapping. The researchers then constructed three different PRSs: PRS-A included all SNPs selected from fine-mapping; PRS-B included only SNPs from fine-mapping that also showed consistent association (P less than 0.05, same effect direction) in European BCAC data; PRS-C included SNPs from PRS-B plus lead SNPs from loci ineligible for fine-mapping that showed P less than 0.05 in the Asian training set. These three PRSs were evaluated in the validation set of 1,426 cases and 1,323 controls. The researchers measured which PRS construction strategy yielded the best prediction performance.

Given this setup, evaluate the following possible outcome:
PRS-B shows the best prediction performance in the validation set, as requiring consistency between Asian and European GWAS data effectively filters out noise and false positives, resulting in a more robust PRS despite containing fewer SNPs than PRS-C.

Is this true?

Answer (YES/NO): NO